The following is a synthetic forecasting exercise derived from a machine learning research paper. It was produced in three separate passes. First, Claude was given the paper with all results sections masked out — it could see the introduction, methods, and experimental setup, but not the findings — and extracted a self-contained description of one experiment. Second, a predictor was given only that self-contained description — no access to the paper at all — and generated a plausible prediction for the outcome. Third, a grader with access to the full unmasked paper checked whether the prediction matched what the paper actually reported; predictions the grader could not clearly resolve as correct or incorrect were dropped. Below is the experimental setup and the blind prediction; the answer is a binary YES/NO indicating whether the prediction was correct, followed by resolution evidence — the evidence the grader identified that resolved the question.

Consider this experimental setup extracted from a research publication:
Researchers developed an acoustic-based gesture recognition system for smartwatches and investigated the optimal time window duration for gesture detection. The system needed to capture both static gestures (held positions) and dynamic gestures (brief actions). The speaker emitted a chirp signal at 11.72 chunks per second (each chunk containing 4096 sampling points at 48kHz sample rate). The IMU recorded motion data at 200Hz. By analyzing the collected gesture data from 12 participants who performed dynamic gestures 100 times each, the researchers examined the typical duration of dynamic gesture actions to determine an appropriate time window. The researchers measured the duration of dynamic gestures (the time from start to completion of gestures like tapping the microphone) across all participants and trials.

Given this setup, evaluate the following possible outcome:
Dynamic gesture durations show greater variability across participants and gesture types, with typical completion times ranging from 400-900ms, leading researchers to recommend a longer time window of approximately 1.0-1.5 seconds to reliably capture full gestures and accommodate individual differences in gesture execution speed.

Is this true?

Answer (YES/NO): NO